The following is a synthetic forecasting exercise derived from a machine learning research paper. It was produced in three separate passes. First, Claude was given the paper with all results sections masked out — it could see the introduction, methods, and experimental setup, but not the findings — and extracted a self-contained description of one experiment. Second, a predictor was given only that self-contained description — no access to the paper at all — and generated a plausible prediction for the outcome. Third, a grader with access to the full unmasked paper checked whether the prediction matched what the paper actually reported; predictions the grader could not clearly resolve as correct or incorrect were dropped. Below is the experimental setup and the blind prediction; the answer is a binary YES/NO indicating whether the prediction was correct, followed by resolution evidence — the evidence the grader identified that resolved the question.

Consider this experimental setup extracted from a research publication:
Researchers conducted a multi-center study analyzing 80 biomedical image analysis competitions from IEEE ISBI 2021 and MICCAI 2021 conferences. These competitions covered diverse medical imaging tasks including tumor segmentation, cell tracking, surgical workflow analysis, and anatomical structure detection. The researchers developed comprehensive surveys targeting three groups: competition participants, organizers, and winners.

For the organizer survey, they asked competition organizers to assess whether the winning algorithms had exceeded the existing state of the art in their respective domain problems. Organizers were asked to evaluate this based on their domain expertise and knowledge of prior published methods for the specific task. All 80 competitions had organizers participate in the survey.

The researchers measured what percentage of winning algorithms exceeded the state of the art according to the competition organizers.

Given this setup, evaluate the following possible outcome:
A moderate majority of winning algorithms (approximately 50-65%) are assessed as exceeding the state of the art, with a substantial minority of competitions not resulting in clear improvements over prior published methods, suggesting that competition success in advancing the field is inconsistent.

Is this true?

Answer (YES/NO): NO